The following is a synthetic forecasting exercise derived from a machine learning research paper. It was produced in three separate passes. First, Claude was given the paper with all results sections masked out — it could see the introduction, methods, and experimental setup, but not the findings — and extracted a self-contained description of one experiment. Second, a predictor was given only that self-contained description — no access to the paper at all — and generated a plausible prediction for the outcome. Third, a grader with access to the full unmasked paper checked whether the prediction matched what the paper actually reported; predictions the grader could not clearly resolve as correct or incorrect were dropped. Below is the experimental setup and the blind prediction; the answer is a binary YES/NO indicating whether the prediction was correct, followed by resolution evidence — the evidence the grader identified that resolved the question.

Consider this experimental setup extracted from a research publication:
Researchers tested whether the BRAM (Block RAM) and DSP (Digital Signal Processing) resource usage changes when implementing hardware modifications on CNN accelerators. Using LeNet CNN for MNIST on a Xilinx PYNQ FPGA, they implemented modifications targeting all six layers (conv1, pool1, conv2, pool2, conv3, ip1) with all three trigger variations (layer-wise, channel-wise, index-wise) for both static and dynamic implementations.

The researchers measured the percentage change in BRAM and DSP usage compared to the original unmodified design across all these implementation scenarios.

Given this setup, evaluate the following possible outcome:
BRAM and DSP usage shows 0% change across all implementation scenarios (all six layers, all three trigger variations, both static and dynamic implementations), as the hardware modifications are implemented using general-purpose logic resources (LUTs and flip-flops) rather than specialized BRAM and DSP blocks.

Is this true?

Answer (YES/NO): YES